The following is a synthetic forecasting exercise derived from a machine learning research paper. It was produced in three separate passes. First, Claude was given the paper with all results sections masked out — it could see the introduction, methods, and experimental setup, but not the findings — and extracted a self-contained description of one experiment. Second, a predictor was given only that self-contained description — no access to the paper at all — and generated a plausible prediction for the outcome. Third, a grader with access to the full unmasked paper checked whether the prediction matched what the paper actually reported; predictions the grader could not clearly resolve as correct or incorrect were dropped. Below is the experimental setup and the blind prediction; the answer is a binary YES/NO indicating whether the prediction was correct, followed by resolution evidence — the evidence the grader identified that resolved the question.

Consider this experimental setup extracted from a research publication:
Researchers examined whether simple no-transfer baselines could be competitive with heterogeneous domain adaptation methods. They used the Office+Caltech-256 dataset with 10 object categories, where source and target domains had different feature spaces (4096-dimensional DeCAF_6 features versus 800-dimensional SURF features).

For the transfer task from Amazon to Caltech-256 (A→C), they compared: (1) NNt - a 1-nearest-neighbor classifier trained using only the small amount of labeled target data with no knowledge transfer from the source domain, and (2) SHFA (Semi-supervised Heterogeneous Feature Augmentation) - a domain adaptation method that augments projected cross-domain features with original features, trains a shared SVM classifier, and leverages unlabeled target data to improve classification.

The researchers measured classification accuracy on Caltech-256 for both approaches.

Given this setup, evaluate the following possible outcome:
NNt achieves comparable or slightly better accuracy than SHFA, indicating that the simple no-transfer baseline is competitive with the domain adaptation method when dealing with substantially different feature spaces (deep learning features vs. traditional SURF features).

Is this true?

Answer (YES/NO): NO